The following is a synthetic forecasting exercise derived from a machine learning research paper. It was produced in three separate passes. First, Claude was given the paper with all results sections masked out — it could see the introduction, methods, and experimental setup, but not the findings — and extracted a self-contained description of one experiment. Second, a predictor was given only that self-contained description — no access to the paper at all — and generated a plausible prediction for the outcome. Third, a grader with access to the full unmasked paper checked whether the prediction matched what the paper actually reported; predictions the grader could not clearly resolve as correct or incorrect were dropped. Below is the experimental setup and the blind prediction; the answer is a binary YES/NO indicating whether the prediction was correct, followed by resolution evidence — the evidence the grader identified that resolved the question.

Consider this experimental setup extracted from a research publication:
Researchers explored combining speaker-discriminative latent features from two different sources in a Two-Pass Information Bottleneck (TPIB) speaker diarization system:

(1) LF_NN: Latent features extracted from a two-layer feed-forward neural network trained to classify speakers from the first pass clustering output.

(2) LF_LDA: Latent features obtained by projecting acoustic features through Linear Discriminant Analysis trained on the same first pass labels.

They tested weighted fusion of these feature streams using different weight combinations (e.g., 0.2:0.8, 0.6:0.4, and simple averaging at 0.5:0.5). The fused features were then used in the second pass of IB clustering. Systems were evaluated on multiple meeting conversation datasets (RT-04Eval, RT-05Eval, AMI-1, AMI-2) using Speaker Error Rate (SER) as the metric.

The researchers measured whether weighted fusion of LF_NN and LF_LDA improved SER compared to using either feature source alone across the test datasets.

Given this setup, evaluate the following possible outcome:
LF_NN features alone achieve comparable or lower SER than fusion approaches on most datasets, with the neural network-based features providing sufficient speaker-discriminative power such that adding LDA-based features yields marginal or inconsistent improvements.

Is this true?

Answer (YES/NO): NO